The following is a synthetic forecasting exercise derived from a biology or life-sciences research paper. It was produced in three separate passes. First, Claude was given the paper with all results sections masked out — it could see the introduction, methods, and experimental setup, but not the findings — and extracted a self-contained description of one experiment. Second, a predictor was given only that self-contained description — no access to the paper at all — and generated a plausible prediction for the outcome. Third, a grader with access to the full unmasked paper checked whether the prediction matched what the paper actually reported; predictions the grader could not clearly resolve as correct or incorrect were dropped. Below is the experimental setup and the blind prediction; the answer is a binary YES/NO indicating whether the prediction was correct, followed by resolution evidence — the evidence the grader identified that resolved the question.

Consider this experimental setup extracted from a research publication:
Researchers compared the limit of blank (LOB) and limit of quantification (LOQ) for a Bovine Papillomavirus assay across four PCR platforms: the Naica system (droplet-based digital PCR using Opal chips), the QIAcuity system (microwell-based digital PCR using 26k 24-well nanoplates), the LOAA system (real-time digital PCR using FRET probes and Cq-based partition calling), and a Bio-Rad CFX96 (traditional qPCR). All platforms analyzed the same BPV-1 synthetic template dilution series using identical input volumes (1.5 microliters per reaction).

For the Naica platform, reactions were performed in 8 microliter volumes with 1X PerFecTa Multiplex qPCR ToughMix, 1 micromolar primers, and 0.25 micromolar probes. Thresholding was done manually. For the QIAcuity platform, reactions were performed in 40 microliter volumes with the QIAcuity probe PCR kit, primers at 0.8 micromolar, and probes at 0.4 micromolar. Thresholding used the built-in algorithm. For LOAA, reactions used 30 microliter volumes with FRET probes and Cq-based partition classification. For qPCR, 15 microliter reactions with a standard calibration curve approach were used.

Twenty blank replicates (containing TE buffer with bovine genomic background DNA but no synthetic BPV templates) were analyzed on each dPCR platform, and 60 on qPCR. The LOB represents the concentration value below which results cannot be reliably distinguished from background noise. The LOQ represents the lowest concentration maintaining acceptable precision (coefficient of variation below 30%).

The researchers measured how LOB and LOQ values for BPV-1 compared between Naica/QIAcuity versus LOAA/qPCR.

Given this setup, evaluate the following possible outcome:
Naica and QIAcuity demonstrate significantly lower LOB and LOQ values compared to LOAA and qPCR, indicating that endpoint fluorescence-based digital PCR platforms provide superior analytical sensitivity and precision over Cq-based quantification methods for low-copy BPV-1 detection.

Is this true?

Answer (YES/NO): YES